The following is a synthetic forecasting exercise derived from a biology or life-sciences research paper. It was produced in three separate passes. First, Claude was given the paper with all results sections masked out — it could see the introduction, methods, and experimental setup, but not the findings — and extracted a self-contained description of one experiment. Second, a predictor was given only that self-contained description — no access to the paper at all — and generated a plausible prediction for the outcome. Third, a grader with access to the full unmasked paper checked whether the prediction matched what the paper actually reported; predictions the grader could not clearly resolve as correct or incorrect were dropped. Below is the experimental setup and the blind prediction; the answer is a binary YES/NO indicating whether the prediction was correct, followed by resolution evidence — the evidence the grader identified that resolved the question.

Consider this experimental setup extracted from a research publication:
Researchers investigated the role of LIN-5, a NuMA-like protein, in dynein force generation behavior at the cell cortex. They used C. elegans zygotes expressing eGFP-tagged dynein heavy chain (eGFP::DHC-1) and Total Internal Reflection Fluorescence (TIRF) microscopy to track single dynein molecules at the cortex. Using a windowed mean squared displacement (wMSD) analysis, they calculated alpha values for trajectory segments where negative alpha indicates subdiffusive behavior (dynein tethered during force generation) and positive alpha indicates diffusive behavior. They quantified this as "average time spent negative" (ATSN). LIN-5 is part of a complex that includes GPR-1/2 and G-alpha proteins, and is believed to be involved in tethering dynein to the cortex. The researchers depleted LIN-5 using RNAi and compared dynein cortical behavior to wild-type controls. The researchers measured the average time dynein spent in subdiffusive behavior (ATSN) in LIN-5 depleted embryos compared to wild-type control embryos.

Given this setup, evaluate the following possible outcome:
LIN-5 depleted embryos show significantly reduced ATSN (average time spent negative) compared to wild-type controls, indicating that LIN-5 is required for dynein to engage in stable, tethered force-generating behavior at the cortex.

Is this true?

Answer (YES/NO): NO